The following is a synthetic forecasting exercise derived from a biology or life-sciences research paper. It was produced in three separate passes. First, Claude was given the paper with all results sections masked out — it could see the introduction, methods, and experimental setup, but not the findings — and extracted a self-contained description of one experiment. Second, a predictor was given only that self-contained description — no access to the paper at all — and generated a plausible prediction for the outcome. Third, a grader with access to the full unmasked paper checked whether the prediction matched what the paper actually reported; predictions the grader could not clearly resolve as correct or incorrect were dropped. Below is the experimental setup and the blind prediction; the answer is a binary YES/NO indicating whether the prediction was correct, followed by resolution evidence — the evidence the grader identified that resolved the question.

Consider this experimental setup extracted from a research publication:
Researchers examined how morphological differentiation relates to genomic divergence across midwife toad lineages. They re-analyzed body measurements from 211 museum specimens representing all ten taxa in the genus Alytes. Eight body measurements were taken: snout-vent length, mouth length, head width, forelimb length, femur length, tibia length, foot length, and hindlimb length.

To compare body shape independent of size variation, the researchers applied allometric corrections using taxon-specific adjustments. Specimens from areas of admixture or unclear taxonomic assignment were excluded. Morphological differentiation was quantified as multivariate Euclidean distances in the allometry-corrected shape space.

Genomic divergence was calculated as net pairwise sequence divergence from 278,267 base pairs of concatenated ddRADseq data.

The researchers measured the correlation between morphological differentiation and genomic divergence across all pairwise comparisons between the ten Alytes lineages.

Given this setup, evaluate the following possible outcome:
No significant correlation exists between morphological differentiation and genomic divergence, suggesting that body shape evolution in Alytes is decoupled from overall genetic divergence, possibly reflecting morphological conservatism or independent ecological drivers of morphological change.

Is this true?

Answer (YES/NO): YES